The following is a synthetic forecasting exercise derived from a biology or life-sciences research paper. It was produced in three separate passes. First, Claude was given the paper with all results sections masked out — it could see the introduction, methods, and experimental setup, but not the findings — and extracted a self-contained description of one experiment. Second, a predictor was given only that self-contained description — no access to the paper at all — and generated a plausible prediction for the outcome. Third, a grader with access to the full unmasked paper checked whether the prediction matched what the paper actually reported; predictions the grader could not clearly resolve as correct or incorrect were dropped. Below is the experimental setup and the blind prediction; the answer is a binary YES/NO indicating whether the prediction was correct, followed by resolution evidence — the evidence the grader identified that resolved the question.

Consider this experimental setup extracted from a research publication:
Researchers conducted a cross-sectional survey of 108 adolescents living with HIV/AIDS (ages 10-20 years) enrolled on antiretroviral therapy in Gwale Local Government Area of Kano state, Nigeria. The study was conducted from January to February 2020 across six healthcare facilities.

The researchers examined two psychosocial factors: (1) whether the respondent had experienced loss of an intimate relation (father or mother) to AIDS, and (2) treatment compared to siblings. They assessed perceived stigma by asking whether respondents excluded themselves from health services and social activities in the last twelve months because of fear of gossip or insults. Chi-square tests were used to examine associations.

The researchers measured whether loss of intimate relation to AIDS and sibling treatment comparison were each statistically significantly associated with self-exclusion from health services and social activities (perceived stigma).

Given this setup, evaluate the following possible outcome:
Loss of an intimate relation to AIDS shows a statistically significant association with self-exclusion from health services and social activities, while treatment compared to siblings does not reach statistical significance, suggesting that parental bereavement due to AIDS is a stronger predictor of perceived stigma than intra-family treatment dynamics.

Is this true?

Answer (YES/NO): NO